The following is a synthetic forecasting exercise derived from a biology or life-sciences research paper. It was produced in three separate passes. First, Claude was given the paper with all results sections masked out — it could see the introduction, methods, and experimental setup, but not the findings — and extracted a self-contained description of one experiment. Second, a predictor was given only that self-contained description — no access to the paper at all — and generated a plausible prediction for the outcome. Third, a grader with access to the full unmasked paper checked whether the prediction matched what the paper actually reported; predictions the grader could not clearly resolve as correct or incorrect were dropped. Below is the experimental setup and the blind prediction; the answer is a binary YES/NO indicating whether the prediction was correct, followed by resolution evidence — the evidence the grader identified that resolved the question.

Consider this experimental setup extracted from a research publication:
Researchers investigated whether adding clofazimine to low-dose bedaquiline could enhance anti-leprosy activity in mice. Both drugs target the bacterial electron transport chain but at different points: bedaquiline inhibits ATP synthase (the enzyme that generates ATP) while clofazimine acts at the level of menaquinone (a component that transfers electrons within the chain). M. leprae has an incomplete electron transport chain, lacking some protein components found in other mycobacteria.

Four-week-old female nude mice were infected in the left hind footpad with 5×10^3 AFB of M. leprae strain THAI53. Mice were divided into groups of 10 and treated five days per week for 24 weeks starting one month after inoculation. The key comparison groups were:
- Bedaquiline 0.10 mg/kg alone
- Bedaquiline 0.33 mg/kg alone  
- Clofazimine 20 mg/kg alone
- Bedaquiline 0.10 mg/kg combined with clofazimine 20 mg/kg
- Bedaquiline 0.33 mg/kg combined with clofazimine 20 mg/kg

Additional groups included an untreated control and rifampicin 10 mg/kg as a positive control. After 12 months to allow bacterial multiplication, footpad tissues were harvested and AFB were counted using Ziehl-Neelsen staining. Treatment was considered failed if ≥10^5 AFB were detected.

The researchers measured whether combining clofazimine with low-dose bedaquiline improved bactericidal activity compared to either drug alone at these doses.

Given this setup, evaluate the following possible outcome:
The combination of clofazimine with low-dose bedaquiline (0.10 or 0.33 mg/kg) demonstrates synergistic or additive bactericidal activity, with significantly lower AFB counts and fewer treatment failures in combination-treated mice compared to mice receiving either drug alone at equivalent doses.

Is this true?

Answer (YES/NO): NO